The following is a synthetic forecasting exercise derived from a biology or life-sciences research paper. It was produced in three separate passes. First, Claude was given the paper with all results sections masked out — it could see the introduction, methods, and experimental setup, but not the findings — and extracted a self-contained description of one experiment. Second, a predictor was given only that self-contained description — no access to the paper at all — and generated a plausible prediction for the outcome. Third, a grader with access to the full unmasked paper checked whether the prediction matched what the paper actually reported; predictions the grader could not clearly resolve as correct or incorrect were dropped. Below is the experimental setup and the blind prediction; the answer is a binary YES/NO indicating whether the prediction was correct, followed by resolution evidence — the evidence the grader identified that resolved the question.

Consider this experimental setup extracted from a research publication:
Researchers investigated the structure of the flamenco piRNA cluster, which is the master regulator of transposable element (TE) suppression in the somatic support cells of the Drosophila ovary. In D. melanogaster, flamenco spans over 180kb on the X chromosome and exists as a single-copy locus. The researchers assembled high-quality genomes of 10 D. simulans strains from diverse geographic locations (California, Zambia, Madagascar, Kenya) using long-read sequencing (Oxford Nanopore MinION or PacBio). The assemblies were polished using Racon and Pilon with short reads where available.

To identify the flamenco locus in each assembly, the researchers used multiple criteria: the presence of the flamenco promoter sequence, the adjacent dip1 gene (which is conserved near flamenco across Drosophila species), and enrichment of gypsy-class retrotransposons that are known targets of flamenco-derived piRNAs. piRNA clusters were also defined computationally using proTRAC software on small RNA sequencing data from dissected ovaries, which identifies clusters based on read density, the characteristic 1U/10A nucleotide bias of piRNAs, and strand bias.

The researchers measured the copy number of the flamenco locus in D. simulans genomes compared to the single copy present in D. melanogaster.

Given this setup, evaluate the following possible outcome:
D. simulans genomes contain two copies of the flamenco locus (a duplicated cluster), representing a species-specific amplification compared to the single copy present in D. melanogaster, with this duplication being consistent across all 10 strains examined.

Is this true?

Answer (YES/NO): NO